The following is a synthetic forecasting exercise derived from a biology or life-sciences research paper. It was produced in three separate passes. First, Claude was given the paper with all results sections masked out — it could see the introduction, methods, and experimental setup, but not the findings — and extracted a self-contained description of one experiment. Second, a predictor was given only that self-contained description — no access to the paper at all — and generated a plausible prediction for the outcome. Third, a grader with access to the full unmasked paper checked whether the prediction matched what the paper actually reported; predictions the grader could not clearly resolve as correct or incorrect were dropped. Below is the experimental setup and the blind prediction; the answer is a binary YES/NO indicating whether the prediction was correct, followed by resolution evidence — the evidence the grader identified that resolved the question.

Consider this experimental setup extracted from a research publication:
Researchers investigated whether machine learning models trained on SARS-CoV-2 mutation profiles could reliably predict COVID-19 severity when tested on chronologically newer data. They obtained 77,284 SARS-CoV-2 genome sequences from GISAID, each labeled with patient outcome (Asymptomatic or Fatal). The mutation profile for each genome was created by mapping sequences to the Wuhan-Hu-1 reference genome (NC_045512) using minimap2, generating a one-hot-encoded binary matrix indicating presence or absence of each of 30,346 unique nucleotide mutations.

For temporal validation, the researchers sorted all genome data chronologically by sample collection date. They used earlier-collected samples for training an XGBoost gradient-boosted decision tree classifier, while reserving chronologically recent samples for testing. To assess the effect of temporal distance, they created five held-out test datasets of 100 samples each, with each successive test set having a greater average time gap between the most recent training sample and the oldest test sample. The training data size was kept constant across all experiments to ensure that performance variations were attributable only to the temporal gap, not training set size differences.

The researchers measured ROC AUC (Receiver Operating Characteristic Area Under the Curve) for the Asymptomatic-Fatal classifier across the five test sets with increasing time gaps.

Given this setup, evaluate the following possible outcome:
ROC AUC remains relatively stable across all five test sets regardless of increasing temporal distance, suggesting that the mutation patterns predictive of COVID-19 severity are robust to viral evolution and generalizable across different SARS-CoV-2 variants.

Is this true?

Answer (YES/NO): NO